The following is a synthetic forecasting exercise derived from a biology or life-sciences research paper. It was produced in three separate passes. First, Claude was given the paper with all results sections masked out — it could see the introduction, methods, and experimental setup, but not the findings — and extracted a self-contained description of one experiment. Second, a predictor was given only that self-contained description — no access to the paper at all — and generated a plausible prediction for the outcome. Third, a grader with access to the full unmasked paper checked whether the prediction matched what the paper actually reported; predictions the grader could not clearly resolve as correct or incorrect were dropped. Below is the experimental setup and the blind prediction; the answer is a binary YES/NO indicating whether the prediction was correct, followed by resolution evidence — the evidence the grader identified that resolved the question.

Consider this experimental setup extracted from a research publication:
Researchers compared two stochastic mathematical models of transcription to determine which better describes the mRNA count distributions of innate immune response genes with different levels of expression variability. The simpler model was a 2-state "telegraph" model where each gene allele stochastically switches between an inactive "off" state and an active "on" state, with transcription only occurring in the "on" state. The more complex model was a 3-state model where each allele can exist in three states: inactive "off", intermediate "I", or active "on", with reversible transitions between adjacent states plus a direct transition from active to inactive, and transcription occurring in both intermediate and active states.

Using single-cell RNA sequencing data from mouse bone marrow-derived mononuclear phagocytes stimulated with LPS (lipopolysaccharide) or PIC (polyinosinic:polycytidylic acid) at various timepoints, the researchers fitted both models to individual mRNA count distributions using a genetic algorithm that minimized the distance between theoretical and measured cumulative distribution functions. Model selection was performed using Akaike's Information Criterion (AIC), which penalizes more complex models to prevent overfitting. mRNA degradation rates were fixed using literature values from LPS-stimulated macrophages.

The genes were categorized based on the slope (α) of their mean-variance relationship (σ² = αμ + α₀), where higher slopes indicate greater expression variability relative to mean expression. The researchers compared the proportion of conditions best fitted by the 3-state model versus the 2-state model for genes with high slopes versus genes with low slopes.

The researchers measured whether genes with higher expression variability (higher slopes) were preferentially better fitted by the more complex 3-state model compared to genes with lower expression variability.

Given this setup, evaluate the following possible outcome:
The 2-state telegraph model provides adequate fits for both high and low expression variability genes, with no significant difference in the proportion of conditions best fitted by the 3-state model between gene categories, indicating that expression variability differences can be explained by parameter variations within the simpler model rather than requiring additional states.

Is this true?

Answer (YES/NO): NO